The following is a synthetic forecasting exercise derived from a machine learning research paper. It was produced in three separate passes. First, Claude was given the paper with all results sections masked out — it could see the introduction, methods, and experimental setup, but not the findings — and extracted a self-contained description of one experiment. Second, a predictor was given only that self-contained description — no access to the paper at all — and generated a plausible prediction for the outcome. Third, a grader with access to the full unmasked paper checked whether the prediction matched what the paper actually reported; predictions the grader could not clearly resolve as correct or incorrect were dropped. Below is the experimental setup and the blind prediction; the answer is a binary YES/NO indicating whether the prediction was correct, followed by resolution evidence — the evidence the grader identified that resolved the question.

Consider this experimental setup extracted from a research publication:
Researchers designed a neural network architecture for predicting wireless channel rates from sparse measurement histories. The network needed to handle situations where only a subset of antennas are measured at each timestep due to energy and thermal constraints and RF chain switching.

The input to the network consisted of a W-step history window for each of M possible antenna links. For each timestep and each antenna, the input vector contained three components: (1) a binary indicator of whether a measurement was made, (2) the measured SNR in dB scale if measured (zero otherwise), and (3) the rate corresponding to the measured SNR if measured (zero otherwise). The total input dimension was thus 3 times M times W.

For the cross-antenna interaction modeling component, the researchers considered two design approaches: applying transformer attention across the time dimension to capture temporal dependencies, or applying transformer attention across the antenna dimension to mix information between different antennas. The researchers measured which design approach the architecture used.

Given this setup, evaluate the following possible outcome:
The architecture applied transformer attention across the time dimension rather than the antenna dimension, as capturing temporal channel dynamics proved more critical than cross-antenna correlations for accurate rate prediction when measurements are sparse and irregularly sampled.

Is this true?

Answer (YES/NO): NO